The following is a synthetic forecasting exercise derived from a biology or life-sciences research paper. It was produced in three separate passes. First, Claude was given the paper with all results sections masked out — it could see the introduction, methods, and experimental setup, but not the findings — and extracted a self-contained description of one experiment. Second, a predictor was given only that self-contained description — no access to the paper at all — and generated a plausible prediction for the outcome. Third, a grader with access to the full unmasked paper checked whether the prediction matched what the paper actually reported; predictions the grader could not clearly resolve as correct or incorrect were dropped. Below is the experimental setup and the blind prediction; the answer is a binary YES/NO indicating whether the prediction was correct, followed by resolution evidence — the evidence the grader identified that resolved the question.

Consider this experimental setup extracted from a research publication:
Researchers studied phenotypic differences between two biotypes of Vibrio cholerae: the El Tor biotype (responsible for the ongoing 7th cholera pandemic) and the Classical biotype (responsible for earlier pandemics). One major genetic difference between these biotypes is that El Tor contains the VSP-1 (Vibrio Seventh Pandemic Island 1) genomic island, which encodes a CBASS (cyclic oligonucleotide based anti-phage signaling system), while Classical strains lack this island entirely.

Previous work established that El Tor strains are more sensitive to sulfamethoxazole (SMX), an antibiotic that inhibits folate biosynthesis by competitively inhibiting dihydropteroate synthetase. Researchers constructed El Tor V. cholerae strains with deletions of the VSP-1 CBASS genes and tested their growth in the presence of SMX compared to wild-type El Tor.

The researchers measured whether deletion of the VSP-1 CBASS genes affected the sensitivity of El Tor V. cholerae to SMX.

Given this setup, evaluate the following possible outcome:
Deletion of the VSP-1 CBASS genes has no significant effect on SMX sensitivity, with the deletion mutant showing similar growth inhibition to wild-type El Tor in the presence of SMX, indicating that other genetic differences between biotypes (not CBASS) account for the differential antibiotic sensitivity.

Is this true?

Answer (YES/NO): NO